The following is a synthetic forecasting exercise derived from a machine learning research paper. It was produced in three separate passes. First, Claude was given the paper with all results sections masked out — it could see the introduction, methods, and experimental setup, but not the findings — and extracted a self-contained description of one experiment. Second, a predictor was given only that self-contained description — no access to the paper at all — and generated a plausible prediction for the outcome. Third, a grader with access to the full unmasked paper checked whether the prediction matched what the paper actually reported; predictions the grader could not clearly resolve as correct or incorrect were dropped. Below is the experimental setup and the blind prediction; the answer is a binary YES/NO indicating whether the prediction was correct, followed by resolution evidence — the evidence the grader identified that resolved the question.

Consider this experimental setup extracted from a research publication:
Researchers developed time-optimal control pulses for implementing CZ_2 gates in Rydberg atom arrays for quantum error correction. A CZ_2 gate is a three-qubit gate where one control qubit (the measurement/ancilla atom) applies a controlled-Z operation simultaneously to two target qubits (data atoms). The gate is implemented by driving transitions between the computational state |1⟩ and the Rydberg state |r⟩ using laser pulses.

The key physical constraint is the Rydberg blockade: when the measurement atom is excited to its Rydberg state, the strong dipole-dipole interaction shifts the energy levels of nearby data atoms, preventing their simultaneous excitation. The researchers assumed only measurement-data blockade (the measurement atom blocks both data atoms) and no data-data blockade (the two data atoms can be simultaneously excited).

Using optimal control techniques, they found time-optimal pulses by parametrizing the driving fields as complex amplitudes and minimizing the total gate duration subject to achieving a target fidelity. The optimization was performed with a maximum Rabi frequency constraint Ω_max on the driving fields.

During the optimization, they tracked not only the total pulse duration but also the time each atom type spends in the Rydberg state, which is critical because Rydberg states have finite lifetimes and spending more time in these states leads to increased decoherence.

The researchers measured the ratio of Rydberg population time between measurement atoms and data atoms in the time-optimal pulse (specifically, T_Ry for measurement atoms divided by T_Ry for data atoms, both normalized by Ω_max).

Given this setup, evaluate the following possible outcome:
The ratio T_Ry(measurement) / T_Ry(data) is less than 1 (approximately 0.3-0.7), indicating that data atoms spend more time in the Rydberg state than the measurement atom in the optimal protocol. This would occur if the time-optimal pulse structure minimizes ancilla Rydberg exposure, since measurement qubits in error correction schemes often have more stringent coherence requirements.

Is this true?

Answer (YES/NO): NO